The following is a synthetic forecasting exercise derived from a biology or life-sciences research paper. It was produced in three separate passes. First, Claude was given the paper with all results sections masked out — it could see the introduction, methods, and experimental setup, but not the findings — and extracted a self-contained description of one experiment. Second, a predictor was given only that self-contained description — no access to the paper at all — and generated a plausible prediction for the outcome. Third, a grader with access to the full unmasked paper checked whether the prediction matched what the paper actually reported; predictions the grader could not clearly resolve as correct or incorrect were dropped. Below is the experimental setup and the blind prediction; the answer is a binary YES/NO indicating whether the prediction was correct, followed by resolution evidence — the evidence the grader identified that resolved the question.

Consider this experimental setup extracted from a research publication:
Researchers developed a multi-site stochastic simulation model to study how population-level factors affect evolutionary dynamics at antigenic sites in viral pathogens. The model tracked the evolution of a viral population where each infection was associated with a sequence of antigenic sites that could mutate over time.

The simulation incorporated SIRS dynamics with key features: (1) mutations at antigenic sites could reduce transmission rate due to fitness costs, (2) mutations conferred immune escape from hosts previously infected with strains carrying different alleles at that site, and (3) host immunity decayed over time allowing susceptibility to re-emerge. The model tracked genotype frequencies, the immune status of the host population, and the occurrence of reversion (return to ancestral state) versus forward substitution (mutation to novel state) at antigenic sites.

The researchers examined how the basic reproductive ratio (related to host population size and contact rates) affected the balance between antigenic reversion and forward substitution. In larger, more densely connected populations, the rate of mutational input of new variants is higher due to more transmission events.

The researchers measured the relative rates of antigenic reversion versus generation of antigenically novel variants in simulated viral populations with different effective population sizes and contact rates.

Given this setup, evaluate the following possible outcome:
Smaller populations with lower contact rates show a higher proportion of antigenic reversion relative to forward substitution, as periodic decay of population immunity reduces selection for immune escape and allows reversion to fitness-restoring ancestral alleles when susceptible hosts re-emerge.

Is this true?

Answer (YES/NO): YES